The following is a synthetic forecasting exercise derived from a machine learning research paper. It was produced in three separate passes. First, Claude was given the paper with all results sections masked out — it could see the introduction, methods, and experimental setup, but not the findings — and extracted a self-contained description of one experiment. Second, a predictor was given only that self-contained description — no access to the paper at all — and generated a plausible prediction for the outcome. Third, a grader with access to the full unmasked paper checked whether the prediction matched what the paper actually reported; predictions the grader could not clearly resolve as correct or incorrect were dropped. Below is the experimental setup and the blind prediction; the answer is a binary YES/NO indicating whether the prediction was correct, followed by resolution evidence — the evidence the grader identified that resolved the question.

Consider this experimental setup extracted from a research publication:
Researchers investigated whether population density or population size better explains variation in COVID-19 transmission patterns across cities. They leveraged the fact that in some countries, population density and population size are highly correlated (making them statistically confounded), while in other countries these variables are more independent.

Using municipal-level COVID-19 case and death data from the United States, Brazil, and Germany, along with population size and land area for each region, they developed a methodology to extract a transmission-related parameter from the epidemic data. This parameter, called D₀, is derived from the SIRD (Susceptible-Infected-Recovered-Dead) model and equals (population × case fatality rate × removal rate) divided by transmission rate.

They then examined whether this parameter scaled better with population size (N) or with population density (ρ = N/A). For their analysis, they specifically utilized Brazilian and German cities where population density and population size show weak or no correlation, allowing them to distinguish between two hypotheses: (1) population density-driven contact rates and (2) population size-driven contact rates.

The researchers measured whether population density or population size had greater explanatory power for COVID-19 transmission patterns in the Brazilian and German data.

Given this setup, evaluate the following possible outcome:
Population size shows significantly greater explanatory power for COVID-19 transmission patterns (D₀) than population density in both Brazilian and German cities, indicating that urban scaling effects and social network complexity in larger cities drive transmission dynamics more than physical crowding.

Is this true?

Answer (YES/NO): YES